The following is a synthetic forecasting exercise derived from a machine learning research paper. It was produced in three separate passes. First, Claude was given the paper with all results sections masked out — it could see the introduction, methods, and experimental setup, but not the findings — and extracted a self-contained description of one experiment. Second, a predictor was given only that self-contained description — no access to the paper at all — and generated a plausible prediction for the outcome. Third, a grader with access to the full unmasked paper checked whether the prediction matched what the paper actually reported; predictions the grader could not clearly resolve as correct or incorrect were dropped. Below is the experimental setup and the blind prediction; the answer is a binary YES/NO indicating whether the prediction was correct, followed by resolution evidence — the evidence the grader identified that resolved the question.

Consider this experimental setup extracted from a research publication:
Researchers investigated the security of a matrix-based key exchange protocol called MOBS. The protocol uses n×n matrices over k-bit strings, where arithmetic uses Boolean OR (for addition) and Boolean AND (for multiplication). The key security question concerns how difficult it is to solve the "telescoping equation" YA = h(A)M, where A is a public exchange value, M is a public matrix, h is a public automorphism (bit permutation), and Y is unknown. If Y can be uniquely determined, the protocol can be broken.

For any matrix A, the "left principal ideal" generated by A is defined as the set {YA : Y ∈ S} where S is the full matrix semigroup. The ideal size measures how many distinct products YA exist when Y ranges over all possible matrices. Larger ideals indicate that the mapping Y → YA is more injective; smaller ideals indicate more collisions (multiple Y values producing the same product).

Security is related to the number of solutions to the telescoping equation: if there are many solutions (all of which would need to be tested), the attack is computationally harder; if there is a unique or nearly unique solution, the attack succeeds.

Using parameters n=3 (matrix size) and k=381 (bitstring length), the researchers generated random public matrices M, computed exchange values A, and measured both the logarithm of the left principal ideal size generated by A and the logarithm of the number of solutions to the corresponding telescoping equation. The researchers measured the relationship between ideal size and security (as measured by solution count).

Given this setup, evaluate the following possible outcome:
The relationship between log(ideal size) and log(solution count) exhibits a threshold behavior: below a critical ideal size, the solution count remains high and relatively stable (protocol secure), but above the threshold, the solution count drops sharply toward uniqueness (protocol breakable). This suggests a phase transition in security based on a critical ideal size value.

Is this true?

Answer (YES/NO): NO